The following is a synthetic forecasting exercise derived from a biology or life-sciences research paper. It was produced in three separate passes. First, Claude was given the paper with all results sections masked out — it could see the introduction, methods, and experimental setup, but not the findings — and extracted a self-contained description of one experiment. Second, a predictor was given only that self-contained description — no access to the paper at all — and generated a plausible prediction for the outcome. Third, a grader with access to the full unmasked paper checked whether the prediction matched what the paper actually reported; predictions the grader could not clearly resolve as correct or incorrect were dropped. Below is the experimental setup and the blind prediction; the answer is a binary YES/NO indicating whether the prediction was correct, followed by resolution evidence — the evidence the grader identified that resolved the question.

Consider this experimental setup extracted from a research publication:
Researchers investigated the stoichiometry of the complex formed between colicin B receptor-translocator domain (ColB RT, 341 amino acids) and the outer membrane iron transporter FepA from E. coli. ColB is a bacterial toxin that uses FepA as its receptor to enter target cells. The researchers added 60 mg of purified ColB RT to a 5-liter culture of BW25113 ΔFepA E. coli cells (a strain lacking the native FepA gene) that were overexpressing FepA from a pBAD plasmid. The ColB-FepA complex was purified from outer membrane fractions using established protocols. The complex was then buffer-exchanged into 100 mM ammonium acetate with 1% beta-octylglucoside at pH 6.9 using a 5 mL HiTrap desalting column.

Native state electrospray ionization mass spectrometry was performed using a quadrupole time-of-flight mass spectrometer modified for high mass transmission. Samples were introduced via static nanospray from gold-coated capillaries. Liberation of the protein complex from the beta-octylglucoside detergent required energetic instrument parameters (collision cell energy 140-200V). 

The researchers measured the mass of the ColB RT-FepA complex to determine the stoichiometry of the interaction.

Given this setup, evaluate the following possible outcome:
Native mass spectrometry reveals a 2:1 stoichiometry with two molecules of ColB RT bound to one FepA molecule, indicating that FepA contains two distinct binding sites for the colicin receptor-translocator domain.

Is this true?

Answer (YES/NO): NO